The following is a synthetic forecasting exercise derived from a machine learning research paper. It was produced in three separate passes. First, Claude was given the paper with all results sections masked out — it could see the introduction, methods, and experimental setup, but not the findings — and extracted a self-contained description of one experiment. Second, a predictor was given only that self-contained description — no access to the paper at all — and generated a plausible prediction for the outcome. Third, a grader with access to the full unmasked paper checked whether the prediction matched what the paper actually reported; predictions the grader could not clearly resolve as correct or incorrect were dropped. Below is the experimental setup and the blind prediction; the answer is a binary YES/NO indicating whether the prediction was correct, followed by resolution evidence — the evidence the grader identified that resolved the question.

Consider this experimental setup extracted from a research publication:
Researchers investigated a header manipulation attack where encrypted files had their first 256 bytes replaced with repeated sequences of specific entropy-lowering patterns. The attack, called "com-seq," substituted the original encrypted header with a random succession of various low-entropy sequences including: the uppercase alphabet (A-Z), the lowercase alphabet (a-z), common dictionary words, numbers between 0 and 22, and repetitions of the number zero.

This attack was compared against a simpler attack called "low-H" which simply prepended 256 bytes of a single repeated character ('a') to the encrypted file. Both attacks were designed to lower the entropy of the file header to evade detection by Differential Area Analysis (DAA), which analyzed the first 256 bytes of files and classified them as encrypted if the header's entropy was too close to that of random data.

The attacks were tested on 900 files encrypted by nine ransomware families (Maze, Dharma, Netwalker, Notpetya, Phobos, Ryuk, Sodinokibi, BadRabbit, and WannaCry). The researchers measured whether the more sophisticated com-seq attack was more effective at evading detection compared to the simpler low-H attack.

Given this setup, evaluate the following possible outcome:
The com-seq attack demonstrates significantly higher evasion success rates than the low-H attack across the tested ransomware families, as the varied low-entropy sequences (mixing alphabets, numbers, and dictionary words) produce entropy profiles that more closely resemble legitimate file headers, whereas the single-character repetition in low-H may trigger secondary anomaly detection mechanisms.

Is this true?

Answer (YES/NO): NO